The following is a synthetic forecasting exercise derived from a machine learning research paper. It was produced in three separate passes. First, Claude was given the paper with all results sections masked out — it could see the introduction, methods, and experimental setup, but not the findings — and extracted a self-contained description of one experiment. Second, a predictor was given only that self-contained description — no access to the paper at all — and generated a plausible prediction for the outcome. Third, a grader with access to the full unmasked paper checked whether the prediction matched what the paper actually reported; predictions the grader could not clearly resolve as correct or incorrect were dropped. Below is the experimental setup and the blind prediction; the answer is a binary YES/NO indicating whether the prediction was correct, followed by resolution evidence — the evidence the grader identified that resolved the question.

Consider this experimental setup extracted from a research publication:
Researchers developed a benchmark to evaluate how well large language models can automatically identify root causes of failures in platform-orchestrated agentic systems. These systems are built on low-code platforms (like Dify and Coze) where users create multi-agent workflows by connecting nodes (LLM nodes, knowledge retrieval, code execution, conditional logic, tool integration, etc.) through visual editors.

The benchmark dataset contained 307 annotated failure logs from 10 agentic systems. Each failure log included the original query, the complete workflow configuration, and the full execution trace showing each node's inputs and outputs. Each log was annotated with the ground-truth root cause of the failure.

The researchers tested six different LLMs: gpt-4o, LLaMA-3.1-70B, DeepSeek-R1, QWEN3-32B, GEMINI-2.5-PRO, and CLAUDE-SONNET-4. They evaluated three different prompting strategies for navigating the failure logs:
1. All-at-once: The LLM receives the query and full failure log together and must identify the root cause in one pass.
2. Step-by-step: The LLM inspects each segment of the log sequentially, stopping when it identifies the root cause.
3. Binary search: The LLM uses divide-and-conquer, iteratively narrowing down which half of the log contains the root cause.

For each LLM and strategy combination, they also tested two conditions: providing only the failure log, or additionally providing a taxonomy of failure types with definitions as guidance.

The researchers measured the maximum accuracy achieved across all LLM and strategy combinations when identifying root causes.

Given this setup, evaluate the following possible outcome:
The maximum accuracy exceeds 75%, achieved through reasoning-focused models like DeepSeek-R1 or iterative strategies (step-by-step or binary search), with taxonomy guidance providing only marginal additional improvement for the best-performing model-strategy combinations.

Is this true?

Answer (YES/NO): NO